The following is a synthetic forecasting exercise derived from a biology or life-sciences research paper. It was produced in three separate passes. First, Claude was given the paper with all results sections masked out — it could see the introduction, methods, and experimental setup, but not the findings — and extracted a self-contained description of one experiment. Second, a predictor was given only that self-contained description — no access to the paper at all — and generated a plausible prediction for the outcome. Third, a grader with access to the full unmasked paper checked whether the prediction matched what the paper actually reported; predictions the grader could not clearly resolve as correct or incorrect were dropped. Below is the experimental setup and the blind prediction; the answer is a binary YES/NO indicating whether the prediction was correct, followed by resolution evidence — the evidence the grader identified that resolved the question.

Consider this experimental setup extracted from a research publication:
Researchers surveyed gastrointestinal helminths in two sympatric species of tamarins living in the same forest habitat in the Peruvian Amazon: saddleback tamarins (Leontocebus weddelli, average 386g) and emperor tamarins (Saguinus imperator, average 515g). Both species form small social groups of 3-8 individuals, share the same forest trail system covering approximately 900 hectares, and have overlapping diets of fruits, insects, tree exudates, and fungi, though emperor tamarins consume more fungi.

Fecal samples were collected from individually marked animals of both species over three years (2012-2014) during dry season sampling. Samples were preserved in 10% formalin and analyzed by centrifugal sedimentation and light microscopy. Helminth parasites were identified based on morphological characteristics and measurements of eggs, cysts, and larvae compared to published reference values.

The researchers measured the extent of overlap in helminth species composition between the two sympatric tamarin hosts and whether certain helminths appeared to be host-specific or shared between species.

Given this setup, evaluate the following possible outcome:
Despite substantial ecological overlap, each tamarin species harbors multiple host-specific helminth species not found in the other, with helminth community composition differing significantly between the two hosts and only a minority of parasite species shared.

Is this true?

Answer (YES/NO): NO